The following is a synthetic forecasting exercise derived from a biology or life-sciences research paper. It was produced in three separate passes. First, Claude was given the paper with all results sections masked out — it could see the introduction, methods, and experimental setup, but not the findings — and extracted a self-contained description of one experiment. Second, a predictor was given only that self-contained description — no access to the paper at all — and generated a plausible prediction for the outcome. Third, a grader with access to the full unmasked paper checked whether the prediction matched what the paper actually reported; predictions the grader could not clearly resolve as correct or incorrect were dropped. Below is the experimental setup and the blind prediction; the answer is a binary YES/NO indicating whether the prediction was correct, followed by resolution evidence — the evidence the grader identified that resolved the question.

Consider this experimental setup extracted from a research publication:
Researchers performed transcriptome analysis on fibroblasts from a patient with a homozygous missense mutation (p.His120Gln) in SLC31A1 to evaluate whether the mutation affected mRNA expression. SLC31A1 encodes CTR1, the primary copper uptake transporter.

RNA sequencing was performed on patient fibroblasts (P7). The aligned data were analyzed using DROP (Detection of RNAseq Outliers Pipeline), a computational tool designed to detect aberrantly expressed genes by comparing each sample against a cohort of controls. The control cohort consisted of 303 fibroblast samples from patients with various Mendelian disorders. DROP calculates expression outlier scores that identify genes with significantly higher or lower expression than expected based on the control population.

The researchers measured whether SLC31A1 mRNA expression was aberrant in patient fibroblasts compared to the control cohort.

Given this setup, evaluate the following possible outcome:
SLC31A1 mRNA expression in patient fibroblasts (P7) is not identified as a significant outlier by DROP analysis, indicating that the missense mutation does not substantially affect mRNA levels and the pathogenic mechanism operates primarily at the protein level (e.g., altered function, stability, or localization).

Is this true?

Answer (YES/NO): YES